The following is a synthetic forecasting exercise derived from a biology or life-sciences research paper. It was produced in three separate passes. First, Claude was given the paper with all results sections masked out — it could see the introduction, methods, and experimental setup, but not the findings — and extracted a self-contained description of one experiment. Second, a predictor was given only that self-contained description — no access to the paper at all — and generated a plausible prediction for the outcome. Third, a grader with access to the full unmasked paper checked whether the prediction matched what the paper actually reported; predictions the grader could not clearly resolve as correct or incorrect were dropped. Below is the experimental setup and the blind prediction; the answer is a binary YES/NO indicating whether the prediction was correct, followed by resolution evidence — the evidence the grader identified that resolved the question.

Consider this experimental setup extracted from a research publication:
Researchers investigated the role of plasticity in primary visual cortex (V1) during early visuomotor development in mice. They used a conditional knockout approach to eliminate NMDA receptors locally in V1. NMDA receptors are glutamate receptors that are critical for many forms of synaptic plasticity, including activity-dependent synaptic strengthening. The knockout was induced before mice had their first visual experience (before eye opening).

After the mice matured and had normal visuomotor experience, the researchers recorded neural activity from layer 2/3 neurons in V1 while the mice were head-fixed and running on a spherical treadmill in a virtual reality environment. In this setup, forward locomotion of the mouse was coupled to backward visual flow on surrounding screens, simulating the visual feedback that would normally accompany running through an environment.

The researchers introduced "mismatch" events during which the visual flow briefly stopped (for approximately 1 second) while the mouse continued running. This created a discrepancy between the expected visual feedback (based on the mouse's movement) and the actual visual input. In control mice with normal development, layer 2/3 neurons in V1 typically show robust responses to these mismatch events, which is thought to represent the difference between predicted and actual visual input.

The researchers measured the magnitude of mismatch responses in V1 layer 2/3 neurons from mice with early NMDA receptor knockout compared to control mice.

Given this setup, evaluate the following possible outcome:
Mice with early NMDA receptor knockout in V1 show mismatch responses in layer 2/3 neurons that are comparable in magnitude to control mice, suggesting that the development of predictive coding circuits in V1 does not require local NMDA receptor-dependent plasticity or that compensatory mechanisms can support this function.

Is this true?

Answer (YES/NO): NO